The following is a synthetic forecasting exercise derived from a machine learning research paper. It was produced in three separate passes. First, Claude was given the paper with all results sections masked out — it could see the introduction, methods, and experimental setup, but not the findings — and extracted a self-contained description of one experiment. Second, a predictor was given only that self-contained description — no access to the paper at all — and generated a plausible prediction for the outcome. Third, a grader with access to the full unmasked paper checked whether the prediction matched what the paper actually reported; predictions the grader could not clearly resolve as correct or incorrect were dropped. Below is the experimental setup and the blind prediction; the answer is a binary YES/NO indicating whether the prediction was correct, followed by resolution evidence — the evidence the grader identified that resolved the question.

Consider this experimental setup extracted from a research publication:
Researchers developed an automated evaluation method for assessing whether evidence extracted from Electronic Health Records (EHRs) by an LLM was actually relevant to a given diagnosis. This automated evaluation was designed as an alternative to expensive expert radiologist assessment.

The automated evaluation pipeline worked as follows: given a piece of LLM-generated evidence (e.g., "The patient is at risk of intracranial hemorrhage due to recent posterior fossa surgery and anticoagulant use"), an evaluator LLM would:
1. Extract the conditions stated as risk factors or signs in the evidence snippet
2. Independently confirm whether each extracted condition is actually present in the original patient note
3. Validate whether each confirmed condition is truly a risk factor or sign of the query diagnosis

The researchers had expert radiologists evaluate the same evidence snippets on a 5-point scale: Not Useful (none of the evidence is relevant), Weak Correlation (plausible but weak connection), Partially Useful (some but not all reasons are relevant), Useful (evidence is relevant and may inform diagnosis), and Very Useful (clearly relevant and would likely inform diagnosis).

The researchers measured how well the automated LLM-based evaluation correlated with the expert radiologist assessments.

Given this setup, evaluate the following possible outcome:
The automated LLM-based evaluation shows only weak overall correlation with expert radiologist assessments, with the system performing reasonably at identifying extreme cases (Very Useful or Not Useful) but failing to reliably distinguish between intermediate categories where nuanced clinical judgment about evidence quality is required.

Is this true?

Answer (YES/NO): NO